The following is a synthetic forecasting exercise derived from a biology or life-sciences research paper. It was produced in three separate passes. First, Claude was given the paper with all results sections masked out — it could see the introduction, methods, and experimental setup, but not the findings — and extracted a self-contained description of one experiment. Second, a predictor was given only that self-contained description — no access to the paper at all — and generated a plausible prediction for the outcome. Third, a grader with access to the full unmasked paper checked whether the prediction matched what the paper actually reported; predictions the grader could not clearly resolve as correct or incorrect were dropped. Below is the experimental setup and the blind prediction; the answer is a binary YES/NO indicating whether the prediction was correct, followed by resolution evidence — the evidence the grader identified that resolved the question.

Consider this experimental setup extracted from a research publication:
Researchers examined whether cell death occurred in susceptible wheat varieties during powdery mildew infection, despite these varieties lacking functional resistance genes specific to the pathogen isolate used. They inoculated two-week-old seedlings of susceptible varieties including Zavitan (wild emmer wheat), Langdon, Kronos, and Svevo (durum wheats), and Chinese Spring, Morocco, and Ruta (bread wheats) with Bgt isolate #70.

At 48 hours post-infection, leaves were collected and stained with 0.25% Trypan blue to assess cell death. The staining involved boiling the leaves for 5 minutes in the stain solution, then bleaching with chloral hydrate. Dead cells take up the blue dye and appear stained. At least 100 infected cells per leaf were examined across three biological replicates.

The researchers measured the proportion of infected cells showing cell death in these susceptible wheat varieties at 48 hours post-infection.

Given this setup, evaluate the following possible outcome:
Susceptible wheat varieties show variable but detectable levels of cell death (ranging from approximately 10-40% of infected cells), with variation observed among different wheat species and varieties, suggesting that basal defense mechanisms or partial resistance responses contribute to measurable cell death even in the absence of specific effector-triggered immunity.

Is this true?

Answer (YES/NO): NO